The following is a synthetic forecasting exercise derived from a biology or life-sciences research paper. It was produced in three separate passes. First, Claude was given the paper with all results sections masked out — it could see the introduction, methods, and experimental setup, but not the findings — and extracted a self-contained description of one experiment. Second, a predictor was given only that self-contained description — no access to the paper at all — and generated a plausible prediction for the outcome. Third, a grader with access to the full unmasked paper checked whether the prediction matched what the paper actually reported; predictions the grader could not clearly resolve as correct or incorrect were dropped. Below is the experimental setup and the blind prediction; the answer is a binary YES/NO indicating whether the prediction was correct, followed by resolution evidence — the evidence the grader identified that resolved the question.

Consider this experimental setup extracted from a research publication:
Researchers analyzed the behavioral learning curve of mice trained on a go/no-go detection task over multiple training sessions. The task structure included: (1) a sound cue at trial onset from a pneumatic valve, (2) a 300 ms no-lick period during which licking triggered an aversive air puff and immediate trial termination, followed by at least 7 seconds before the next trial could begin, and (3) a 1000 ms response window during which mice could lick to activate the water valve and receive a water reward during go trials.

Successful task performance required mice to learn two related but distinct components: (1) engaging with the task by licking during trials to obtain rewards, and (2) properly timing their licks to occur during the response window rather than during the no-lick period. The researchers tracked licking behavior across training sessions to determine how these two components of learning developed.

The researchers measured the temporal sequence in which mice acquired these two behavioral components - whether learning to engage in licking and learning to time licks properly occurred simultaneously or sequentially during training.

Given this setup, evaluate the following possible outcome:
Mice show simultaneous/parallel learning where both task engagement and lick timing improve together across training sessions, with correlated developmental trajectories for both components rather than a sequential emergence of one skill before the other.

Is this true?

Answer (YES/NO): NO